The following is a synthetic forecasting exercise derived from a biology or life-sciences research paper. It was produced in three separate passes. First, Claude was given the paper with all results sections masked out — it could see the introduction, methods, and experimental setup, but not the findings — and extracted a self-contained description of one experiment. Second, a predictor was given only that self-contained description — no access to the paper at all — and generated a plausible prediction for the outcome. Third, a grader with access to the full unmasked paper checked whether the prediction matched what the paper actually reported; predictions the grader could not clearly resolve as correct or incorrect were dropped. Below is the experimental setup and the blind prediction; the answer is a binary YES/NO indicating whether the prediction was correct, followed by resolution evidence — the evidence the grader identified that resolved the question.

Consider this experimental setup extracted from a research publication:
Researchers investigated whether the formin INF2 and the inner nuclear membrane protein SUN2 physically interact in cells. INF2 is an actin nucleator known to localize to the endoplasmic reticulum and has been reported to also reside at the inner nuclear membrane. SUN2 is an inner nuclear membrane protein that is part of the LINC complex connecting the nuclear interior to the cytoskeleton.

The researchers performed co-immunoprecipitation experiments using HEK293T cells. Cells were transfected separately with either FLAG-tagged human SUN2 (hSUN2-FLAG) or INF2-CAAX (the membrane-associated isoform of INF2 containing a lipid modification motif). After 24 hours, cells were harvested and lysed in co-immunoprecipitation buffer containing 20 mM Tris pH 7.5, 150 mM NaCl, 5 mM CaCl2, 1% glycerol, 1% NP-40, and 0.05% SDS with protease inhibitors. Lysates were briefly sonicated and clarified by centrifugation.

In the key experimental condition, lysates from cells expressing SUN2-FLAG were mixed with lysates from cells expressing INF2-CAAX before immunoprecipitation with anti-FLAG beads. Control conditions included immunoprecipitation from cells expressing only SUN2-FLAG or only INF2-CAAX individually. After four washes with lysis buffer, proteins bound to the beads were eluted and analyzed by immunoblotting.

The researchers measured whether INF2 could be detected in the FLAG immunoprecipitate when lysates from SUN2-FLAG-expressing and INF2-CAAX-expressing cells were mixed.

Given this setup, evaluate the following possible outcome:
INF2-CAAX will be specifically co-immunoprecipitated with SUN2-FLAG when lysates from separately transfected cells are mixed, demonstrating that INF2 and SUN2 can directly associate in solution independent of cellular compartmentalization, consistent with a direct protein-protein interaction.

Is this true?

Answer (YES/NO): YES